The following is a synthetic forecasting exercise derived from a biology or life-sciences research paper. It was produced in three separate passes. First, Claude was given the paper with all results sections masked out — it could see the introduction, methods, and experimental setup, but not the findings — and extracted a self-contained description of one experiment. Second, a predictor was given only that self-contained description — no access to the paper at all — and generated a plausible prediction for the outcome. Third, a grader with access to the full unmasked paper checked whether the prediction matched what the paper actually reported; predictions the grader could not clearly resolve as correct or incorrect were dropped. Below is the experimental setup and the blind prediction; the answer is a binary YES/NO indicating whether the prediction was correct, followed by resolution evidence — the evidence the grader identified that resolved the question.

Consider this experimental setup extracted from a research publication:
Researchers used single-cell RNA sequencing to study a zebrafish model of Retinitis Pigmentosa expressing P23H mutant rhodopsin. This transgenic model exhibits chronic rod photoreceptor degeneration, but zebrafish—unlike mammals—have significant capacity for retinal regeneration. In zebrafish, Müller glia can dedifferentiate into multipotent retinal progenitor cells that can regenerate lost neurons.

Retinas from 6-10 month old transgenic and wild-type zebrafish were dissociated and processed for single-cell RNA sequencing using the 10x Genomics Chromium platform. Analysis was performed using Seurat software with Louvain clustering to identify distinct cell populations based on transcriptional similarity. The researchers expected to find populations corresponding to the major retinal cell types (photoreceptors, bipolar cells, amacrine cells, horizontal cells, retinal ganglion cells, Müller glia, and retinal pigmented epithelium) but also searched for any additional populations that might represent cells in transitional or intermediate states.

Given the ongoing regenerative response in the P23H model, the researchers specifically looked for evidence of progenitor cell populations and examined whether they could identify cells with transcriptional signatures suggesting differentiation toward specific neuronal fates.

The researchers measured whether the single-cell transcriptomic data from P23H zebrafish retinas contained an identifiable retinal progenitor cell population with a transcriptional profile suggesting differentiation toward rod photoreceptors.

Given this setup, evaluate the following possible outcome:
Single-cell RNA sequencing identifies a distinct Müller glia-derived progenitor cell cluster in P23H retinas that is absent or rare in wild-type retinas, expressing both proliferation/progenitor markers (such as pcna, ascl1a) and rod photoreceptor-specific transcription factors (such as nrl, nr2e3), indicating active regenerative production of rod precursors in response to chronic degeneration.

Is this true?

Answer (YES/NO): NO